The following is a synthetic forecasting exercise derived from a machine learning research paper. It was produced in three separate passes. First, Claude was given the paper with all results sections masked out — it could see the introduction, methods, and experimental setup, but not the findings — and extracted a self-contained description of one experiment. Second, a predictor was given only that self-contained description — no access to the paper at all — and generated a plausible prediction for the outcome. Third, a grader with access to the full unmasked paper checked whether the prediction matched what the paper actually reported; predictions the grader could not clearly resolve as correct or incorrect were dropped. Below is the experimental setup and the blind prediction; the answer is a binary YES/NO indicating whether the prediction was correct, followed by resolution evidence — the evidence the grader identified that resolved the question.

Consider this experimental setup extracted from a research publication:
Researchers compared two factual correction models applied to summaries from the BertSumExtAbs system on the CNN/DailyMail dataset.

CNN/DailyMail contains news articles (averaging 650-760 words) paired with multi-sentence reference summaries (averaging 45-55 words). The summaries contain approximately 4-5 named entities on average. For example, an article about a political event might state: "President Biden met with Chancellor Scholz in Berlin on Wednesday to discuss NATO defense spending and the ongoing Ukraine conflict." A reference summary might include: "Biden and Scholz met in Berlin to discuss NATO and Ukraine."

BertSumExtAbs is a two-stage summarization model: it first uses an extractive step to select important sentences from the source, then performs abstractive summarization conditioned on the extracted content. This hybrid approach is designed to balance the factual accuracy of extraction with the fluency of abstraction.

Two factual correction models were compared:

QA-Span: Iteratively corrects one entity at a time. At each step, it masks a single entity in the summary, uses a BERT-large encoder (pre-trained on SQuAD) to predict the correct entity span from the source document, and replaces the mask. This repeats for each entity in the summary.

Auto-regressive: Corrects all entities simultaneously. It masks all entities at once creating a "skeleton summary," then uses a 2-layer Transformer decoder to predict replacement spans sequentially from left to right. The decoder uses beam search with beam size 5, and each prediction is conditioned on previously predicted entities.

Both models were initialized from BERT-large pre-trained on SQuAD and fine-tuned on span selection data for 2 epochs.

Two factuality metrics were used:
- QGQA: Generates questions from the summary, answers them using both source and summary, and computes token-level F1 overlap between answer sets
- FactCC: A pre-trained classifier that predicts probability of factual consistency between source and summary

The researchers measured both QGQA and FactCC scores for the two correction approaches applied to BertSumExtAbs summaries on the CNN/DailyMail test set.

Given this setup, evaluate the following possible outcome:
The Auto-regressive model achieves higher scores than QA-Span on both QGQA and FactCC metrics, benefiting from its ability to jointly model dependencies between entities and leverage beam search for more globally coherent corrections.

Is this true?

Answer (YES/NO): NO